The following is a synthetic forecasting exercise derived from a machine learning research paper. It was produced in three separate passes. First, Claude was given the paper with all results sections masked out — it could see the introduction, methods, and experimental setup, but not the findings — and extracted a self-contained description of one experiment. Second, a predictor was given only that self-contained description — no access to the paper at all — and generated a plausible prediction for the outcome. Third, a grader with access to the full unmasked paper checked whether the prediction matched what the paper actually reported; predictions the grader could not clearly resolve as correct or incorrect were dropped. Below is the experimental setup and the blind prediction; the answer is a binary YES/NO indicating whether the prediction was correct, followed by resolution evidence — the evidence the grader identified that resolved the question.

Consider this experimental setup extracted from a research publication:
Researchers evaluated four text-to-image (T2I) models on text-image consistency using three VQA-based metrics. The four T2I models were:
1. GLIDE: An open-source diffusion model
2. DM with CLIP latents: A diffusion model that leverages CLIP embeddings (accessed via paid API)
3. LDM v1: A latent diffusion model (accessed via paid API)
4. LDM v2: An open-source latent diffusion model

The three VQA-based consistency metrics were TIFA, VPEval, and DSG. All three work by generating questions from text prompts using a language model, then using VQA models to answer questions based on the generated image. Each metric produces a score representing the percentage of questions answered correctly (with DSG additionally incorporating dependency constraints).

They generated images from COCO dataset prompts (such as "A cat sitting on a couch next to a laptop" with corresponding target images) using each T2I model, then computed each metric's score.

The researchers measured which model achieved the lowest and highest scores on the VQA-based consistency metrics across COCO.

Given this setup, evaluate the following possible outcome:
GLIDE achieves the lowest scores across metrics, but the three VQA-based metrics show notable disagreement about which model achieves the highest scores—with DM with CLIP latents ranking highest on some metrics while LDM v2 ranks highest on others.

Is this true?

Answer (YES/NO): NO